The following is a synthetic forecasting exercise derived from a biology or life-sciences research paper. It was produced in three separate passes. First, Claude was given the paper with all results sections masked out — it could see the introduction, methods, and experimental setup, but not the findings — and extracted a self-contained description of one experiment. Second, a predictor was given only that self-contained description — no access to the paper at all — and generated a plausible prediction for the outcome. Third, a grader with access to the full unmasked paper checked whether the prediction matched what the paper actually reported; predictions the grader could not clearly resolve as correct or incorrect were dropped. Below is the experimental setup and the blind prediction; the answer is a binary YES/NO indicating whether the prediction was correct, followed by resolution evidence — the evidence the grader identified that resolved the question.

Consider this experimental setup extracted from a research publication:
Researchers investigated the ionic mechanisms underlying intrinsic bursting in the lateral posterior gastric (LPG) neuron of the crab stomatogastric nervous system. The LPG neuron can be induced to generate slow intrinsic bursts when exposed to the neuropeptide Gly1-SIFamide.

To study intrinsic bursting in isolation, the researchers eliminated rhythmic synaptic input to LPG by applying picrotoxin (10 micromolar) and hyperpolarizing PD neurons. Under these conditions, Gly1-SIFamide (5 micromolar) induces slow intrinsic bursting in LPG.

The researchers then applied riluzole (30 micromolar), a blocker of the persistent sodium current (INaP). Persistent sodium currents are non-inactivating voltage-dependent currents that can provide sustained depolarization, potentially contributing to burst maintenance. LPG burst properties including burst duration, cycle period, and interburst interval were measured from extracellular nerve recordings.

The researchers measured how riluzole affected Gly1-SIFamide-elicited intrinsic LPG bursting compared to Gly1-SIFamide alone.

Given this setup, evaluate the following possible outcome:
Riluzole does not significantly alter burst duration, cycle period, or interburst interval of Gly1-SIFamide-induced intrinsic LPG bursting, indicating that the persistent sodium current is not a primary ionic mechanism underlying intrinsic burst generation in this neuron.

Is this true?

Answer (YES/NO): NO